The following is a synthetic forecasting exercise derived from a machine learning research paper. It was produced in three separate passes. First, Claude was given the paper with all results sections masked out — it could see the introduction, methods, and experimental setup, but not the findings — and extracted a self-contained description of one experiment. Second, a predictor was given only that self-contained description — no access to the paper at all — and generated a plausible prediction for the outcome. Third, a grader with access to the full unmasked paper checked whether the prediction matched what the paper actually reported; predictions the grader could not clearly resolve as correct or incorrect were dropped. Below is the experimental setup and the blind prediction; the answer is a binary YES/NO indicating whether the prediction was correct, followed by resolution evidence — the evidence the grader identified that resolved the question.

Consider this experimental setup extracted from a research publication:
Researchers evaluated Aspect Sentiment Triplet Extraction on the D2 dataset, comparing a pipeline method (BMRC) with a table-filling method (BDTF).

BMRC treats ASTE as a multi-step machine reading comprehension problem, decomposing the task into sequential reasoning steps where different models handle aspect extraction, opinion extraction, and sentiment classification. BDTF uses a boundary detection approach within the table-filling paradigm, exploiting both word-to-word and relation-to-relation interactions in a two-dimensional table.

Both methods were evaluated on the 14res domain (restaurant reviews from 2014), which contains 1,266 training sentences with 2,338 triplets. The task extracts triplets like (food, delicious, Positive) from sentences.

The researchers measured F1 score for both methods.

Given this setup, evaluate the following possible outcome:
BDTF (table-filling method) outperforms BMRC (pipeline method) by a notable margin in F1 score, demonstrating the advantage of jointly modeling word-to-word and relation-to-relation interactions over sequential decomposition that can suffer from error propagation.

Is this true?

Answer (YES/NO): YES